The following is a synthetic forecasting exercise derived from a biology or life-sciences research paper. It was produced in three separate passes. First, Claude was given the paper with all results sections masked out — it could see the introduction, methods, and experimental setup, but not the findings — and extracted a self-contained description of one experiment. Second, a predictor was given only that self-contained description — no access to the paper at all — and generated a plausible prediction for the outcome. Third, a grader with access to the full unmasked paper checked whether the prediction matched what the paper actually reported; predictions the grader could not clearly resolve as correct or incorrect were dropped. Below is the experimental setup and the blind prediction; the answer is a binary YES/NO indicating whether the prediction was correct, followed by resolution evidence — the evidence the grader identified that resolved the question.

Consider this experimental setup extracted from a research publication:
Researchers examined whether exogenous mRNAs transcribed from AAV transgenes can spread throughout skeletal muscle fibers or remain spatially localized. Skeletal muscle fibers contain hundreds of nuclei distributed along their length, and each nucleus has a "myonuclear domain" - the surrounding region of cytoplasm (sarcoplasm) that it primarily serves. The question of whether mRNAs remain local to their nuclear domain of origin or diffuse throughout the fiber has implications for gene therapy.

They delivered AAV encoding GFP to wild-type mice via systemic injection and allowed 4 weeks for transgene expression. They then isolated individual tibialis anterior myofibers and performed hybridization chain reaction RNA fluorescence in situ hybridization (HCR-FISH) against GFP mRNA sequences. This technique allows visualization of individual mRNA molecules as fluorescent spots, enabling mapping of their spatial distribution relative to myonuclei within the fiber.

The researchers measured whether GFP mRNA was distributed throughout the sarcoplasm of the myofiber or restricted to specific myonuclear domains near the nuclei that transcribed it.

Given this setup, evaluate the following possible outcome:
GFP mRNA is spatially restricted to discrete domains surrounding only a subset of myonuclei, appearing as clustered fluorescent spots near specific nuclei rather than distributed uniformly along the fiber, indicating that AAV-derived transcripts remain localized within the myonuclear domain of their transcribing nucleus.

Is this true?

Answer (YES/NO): YES